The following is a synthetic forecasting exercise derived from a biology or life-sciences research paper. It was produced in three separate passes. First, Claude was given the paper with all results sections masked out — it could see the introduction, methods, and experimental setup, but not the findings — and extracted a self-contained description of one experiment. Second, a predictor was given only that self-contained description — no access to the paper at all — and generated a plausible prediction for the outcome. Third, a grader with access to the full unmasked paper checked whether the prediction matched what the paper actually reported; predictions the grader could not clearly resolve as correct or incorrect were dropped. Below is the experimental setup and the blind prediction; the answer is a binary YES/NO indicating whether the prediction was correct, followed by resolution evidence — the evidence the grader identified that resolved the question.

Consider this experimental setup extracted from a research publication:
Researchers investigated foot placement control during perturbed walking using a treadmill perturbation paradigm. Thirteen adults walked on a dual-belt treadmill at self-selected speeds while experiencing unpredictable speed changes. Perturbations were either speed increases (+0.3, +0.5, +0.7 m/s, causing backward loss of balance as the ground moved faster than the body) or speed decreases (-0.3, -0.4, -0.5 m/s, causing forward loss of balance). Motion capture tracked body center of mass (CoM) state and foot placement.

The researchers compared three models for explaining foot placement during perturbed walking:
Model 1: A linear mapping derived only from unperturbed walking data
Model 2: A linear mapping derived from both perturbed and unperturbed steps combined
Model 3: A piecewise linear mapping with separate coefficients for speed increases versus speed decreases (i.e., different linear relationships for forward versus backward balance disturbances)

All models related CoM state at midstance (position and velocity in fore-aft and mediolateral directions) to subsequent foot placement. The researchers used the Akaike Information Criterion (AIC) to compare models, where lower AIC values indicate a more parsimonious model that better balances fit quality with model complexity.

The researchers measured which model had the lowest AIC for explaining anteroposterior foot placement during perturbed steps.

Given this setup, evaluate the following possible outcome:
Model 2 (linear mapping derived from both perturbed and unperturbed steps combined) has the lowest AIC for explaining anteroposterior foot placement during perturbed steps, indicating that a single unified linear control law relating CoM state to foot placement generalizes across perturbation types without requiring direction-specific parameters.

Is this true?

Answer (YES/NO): NO